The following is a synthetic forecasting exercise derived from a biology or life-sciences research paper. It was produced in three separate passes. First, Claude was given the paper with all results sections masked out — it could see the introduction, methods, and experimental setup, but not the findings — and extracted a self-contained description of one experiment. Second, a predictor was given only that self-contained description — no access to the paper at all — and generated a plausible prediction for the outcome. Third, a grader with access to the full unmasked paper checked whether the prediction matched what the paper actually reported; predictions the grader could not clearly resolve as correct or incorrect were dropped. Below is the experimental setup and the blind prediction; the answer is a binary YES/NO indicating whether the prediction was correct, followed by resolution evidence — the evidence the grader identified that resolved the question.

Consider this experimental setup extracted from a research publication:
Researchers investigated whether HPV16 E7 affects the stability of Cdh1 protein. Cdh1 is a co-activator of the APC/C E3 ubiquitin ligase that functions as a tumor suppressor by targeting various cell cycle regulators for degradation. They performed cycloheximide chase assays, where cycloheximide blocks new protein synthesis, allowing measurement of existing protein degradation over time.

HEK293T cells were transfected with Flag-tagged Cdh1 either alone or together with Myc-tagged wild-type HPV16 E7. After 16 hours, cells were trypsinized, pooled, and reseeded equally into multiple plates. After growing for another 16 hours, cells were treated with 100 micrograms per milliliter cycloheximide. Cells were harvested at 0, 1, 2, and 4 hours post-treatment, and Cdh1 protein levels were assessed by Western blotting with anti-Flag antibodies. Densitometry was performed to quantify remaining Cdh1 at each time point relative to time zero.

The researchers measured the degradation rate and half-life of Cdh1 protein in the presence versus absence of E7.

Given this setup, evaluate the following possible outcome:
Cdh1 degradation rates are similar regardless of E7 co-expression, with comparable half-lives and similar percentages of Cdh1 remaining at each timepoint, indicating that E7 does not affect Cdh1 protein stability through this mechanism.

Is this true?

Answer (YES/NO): NO